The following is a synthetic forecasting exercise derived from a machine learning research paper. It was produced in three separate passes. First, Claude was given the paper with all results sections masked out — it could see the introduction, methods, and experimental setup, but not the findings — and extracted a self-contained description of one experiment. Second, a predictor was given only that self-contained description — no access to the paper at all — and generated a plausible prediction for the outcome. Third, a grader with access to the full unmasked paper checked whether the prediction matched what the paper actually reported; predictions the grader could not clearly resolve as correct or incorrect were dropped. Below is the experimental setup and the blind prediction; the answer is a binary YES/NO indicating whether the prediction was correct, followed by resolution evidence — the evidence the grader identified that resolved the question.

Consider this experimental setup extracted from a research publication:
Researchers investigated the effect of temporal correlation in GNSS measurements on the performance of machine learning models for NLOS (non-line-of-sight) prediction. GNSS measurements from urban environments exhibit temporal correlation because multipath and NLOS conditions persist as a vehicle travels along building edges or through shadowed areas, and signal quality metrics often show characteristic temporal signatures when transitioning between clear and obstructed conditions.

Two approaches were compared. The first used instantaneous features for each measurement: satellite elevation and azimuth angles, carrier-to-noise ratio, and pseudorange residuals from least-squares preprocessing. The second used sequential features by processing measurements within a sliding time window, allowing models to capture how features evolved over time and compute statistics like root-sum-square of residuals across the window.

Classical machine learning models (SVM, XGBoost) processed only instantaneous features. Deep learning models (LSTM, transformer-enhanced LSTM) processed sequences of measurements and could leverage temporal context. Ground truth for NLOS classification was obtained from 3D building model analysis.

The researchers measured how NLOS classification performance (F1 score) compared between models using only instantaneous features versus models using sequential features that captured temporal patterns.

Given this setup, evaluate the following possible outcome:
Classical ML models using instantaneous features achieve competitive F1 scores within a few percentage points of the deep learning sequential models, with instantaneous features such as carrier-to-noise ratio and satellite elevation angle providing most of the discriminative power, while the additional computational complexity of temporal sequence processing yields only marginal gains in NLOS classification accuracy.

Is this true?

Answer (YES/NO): YES